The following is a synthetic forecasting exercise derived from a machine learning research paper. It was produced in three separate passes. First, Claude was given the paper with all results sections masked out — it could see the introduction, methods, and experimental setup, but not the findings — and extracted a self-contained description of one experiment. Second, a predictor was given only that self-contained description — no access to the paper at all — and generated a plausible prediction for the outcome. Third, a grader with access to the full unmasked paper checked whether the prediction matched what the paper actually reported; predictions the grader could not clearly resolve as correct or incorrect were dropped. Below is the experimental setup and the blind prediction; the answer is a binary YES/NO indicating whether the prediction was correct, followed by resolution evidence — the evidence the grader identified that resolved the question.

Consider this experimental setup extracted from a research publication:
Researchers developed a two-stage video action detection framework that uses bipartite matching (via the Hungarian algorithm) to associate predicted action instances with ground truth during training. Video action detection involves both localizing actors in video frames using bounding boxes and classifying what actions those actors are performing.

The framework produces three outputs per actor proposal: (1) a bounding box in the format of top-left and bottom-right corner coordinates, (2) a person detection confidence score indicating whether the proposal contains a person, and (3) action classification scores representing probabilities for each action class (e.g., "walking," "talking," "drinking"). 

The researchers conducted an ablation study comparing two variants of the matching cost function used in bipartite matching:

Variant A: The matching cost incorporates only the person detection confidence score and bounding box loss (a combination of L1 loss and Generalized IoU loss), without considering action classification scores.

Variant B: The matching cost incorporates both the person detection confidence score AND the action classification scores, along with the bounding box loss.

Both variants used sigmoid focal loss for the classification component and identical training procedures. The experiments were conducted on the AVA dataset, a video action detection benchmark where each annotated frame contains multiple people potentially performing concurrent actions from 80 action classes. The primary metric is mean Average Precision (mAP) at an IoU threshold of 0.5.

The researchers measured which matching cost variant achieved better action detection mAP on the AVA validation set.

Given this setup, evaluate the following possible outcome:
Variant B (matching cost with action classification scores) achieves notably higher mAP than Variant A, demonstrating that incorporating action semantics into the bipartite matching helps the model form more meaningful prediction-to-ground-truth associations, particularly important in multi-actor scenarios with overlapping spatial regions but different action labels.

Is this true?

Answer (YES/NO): NO